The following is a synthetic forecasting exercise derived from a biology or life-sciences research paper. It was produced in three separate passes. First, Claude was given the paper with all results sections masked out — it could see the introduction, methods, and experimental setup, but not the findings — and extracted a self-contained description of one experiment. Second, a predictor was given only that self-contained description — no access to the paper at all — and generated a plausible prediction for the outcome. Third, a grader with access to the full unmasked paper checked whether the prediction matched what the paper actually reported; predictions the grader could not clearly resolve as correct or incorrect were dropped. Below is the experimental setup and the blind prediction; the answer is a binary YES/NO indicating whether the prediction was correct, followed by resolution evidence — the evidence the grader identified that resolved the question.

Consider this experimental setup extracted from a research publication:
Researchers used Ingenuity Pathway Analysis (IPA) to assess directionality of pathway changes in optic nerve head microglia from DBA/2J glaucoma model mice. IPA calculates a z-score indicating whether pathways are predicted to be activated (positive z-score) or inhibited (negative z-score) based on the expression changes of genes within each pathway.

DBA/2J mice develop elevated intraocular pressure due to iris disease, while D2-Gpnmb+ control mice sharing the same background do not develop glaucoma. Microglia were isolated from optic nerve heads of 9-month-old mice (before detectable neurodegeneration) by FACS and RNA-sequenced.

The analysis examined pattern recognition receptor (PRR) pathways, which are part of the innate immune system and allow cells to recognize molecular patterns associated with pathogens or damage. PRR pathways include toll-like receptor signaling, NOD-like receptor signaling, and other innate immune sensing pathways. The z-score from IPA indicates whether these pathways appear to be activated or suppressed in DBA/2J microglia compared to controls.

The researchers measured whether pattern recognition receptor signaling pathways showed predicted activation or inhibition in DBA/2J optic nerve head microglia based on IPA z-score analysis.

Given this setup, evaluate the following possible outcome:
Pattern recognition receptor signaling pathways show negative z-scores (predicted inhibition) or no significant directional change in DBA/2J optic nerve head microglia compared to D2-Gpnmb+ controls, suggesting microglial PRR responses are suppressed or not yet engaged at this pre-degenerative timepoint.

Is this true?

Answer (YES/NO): YES